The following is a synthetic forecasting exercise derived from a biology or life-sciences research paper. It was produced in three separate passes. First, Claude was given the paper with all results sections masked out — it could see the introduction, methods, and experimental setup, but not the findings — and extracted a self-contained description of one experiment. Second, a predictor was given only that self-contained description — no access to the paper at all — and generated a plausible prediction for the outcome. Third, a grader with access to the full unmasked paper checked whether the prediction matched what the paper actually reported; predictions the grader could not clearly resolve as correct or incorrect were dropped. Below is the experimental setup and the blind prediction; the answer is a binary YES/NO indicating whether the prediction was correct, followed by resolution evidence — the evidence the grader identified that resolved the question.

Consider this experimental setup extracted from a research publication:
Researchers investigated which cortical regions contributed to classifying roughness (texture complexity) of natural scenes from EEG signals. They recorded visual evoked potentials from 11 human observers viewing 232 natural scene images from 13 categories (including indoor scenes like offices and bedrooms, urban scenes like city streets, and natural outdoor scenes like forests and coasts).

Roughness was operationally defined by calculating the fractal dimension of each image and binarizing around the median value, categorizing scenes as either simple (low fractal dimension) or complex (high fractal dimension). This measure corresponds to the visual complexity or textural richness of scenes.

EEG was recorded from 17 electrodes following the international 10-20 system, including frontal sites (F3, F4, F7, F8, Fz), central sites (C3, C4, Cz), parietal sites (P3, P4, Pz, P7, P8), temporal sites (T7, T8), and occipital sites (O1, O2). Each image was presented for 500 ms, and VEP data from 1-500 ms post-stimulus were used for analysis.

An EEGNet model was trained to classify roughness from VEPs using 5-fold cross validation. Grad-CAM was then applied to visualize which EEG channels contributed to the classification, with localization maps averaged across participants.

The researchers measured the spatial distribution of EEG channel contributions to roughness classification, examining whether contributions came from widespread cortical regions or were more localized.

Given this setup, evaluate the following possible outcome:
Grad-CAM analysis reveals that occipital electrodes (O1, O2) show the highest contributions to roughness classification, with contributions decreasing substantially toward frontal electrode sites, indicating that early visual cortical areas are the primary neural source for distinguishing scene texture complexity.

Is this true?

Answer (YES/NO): YES